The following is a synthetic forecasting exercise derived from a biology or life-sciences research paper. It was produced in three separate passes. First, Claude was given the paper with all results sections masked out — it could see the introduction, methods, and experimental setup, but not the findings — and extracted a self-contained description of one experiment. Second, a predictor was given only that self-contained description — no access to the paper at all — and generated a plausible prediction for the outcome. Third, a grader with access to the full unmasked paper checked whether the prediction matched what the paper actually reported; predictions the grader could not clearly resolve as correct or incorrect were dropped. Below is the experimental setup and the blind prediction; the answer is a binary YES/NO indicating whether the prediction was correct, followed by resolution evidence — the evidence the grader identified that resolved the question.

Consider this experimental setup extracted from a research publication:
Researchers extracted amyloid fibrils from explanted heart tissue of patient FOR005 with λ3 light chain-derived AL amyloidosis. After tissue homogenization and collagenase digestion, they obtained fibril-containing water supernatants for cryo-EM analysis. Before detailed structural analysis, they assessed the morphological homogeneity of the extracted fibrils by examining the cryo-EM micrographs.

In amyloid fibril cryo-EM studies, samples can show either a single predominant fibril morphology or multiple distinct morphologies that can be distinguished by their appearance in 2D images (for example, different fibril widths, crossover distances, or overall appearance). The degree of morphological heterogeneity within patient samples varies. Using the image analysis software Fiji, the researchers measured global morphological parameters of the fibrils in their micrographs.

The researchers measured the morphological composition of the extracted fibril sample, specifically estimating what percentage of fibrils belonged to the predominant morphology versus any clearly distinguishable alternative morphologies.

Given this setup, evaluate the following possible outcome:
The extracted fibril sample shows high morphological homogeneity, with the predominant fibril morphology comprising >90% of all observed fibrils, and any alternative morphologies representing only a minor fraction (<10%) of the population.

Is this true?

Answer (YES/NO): YES